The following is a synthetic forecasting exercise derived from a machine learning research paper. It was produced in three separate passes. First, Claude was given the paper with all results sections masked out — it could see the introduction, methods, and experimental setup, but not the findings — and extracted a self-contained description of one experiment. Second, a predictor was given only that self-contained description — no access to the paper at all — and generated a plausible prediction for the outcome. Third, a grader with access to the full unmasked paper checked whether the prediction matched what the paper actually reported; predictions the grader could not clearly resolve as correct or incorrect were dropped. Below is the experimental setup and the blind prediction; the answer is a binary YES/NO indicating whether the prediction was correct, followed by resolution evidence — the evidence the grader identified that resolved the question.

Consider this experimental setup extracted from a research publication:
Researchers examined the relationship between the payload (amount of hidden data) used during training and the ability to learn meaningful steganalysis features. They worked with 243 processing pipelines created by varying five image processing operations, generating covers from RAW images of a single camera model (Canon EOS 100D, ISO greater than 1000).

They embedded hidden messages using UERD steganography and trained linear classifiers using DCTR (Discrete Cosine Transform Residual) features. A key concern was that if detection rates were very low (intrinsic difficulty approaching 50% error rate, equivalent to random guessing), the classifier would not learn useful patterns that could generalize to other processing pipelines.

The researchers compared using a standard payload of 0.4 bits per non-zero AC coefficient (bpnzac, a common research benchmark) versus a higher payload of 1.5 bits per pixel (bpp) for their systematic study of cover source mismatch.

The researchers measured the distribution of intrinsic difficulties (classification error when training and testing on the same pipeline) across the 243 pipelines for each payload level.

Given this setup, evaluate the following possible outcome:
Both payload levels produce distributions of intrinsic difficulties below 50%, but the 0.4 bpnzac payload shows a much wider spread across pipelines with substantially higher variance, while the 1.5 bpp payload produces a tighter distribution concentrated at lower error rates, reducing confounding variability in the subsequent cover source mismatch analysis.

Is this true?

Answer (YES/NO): NO